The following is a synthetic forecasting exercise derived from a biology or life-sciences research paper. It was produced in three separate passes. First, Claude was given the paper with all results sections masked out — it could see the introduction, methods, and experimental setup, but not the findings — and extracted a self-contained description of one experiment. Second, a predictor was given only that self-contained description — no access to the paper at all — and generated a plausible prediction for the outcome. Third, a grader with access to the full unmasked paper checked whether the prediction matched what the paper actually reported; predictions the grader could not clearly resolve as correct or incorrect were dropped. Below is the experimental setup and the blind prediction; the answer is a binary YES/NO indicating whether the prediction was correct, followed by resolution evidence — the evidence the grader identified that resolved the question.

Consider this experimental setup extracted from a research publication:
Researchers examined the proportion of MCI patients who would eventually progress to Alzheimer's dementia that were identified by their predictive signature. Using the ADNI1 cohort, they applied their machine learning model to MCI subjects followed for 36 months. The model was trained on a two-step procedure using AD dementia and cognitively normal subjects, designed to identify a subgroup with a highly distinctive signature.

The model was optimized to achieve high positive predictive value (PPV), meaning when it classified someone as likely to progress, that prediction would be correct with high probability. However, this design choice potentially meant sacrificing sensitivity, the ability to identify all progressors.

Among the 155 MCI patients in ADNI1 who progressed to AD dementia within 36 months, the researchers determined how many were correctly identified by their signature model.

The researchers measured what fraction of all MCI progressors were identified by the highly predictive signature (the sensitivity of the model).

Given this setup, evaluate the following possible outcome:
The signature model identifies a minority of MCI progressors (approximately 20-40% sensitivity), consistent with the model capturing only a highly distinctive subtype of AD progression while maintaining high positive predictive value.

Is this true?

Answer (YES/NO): NO